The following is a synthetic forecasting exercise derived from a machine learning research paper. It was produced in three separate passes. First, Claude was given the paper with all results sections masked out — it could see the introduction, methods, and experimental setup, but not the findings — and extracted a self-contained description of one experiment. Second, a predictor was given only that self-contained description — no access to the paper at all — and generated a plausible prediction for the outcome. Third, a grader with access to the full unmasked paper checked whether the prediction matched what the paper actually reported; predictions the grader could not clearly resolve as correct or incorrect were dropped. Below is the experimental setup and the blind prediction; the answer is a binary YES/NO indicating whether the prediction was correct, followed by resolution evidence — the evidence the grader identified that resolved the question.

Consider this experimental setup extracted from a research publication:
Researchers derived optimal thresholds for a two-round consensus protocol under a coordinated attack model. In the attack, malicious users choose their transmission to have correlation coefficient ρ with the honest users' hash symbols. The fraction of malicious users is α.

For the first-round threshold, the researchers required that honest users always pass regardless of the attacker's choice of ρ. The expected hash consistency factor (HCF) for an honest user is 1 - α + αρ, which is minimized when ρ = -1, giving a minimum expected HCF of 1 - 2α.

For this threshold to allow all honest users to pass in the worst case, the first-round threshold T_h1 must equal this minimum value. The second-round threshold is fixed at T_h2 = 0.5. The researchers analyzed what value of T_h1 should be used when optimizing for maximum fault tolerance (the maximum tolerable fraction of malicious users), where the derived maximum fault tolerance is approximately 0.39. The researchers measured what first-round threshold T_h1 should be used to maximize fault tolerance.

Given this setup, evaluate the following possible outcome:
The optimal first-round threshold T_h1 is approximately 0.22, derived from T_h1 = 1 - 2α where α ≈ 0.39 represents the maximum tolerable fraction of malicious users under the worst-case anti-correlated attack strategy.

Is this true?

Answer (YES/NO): YES